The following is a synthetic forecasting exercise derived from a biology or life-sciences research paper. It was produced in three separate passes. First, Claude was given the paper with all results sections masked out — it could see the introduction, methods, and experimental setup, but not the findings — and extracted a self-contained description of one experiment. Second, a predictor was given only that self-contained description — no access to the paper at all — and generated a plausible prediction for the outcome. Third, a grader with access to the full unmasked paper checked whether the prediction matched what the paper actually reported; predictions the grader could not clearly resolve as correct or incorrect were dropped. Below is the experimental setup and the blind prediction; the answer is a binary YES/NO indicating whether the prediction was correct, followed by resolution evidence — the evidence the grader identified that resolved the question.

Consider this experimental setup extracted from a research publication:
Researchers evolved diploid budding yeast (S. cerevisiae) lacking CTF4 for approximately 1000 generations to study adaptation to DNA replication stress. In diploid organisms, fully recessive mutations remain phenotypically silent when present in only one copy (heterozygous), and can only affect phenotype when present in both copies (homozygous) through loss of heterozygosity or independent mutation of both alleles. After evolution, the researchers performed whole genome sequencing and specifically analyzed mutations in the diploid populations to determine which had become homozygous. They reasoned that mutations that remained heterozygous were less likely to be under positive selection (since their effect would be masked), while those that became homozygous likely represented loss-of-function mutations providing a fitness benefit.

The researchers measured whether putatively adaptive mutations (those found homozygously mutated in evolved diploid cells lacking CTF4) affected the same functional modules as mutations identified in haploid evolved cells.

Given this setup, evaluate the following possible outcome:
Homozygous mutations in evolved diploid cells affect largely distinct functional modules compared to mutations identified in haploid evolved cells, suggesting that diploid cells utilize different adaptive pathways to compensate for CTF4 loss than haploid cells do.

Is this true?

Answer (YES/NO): NO